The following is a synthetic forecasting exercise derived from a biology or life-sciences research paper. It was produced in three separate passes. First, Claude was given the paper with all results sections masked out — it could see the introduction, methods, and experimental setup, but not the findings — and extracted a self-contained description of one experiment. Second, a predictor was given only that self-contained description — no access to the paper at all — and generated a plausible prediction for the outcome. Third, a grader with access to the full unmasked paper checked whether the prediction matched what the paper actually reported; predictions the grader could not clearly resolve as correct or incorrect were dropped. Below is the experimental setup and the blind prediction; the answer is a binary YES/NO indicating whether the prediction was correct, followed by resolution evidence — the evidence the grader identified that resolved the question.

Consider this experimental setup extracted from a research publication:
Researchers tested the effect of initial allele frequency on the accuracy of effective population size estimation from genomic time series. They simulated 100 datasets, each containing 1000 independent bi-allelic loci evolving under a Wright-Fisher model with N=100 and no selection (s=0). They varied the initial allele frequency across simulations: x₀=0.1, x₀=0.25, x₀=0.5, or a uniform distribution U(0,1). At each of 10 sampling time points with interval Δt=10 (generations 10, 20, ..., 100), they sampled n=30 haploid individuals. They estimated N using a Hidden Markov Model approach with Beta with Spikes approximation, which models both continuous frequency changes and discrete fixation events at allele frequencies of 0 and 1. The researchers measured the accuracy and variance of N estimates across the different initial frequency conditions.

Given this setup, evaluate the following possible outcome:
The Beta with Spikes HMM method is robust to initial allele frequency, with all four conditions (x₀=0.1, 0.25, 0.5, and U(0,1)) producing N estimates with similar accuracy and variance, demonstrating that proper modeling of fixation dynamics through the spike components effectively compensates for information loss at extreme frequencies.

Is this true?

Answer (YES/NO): NO